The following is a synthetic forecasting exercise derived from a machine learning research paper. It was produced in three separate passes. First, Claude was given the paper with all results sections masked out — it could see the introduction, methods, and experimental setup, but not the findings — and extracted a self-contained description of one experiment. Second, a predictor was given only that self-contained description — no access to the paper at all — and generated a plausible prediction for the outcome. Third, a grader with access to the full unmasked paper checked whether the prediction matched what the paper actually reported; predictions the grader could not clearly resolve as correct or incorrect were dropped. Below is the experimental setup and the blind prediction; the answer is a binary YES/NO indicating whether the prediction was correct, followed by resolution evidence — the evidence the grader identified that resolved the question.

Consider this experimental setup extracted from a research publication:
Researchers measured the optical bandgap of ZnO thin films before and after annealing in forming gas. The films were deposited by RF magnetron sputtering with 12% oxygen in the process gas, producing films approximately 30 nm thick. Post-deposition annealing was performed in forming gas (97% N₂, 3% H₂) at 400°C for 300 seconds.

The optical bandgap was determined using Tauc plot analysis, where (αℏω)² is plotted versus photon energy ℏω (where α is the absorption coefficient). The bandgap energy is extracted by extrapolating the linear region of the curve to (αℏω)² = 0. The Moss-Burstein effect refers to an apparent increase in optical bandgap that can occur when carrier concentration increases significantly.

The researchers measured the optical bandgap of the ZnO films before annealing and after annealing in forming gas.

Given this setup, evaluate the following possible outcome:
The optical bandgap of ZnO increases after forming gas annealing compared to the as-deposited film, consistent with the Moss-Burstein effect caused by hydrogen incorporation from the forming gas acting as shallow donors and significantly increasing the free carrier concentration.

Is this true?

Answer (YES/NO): NO